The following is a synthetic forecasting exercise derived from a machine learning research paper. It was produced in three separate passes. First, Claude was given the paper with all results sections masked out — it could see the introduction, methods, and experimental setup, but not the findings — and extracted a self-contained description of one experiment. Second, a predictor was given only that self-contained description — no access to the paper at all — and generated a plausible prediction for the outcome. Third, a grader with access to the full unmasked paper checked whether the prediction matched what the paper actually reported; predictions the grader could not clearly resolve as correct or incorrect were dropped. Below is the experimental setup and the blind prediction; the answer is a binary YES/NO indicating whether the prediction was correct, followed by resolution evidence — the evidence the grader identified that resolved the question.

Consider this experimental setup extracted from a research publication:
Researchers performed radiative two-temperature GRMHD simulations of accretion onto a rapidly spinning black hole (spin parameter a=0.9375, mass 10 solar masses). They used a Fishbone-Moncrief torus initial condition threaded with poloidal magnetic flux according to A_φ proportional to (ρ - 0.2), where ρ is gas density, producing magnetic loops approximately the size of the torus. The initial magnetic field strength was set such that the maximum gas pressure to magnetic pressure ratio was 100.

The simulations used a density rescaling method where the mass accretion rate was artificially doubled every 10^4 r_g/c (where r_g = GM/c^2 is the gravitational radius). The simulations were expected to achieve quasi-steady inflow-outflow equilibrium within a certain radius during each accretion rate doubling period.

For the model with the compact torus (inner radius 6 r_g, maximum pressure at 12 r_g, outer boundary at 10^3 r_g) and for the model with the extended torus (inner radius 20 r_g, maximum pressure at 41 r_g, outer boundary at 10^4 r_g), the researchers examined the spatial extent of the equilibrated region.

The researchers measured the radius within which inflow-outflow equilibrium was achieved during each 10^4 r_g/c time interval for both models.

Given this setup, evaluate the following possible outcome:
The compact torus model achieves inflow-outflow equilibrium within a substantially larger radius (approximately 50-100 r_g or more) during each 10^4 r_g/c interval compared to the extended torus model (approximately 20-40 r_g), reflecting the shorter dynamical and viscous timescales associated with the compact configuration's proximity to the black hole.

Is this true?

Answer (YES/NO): NO